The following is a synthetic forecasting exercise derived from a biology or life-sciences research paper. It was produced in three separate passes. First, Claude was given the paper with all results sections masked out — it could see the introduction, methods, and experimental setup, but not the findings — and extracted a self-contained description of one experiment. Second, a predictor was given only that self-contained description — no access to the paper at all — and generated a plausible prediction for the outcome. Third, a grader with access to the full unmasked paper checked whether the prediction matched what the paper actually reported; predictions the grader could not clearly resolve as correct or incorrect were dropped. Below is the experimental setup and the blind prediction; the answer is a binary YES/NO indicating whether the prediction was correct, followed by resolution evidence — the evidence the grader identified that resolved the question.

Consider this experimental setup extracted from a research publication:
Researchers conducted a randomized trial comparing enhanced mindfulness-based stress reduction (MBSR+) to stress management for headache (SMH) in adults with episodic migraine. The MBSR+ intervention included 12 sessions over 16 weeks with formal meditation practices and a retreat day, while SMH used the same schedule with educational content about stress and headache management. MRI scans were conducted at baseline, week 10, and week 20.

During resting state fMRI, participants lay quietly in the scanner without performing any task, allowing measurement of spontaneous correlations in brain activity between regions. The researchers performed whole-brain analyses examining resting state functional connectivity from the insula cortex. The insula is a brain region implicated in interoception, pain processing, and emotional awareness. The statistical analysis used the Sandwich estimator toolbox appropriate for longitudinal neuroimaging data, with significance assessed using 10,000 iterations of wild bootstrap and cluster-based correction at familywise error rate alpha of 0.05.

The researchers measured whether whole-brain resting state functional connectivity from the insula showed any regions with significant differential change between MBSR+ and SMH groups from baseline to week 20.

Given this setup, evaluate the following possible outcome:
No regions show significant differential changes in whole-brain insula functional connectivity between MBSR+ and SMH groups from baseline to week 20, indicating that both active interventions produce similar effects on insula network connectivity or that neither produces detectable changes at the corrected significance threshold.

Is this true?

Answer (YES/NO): NO